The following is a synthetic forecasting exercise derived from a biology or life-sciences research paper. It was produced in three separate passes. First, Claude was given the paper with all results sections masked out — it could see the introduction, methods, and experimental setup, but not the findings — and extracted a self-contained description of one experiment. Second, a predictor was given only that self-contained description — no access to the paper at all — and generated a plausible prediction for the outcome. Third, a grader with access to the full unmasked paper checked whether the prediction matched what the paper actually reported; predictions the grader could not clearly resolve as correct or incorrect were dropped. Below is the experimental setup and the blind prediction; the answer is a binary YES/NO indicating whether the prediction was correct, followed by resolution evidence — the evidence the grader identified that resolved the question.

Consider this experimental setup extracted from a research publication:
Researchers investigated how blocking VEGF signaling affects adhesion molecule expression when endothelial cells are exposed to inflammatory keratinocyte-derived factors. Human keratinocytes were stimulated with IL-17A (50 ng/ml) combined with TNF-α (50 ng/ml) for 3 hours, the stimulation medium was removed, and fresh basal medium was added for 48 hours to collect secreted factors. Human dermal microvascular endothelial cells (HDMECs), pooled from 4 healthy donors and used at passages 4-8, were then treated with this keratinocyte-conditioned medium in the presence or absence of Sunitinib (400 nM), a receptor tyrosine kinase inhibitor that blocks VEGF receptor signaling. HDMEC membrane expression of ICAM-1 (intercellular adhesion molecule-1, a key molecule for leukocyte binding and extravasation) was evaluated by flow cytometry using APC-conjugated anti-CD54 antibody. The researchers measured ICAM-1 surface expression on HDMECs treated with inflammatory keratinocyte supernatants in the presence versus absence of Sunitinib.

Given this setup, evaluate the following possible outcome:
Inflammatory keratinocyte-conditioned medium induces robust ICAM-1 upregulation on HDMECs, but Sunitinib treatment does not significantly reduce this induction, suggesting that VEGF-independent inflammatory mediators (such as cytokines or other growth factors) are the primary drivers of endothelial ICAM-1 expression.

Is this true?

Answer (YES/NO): NO